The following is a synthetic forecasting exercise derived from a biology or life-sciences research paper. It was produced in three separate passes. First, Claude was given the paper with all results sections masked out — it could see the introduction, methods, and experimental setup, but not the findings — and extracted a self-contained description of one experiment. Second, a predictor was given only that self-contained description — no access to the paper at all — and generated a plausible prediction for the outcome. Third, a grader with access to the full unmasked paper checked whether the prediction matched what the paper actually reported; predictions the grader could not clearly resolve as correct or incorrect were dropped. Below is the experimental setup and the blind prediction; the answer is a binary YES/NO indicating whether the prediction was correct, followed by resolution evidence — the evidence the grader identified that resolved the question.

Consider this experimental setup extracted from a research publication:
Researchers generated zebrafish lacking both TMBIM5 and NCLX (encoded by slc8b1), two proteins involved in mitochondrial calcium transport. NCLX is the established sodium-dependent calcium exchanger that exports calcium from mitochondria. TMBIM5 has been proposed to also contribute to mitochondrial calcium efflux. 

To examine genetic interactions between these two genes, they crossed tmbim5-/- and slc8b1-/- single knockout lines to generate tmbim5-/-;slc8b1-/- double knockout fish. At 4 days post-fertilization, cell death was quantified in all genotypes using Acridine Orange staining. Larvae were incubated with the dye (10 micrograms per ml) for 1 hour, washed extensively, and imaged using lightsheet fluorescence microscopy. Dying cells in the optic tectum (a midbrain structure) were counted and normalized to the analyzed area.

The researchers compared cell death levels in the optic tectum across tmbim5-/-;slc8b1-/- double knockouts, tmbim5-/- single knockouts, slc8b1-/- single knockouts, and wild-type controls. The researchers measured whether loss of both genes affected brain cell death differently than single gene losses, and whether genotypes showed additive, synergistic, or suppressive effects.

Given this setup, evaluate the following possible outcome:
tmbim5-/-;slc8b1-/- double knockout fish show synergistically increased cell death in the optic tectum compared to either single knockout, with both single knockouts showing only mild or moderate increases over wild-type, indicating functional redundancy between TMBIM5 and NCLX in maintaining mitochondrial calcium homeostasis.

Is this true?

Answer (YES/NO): NO